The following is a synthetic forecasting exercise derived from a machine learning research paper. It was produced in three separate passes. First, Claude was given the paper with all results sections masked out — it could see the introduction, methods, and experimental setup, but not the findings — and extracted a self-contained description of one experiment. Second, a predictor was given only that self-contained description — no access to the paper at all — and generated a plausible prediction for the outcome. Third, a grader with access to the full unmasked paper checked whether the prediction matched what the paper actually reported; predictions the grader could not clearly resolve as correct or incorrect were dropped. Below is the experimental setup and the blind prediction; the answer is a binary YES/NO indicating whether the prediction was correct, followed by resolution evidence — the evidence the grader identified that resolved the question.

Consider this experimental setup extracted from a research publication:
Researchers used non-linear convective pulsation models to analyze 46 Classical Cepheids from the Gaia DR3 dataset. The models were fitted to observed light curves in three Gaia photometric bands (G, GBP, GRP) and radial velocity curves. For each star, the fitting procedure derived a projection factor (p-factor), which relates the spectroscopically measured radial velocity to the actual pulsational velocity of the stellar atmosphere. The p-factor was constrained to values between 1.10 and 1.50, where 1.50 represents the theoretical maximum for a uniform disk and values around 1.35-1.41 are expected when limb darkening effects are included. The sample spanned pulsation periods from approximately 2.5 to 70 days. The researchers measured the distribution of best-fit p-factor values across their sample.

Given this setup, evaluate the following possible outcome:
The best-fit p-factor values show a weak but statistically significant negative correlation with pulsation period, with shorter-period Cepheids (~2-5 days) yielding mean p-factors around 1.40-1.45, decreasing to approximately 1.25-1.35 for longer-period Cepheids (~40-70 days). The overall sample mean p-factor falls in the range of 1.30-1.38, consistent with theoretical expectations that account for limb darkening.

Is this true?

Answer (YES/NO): NO